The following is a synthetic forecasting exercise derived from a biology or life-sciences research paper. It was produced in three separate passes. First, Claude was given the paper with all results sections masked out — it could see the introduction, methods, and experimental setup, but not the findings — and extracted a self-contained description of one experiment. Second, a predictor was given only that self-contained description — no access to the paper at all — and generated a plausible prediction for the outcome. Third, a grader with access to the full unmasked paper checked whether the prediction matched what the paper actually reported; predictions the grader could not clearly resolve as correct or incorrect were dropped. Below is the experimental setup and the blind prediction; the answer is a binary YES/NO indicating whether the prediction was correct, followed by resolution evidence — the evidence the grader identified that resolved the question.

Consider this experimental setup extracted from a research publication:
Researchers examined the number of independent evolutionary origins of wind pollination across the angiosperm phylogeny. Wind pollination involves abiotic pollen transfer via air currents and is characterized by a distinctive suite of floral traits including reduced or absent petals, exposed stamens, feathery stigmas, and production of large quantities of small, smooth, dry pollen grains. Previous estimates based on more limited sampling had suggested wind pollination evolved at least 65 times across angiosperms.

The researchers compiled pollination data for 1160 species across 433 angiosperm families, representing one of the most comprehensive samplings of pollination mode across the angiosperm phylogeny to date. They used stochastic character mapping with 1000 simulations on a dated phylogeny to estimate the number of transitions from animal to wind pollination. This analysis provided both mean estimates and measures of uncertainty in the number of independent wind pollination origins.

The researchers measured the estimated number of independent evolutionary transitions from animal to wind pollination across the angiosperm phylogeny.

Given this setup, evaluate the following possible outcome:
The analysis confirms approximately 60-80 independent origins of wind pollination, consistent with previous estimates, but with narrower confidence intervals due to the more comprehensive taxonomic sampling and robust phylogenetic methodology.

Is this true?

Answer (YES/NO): NO